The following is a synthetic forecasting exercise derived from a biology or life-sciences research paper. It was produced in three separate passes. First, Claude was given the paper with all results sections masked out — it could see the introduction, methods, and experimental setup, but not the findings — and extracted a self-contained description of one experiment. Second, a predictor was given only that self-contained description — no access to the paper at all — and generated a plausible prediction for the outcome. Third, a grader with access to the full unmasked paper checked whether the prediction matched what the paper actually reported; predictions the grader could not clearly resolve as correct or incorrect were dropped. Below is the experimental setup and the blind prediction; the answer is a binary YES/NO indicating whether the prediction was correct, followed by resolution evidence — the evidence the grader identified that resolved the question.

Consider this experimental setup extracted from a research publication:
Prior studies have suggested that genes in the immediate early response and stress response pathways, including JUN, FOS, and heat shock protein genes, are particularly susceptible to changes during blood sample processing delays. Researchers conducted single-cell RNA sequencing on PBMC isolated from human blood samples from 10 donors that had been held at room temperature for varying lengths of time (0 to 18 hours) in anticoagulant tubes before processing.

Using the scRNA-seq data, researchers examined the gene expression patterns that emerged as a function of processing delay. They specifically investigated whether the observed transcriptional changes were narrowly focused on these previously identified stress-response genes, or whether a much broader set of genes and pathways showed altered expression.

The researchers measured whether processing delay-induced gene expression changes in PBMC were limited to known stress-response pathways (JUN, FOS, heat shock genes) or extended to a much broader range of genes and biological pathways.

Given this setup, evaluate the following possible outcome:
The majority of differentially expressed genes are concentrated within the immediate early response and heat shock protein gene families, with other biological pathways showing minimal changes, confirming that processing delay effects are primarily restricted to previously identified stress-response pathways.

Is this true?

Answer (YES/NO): NO